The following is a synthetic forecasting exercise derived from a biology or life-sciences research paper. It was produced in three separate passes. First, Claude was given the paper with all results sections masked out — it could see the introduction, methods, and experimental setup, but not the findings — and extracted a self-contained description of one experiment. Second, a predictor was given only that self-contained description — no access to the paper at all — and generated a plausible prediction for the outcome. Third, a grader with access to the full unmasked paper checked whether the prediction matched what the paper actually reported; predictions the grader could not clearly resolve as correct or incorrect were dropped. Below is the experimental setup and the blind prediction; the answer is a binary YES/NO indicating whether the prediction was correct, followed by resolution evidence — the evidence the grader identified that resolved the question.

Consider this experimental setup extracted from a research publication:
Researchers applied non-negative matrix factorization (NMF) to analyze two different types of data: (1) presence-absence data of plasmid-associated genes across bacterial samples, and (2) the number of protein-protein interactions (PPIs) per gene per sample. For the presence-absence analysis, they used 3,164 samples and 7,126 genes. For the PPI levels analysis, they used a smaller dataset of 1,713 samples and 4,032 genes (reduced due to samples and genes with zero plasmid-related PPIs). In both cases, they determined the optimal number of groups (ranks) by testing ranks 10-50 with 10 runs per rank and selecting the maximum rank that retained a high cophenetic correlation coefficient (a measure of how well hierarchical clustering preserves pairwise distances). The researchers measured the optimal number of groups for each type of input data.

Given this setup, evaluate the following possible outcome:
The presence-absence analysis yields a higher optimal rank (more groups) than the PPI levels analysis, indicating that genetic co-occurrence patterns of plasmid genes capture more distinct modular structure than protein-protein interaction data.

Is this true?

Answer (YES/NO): NO